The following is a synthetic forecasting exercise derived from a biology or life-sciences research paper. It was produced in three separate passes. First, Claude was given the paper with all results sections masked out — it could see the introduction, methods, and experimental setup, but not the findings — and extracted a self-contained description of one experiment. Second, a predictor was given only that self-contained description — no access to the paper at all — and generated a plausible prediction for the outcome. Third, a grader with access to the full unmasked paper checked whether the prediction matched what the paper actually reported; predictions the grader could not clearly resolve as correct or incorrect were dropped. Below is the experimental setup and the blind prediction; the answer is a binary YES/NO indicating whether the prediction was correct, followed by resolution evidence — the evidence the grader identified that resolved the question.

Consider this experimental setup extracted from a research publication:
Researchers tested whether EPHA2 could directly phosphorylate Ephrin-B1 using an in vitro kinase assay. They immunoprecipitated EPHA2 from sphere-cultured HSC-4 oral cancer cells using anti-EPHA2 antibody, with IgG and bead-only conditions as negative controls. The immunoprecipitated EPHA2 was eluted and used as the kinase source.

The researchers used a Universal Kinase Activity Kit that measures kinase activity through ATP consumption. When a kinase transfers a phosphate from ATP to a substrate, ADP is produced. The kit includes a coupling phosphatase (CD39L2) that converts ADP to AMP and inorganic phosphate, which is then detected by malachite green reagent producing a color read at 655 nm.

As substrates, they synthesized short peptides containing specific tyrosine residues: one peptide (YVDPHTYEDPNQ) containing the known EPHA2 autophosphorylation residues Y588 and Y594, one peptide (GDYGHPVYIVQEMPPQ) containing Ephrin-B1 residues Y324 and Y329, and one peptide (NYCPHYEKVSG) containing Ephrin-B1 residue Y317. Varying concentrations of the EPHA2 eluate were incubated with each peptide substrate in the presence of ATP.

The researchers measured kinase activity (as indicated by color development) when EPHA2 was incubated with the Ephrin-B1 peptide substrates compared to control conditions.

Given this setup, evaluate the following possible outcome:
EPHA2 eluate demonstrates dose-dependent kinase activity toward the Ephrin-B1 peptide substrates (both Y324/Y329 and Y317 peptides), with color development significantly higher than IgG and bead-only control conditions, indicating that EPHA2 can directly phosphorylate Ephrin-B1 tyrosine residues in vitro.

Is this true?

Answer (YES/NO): YES